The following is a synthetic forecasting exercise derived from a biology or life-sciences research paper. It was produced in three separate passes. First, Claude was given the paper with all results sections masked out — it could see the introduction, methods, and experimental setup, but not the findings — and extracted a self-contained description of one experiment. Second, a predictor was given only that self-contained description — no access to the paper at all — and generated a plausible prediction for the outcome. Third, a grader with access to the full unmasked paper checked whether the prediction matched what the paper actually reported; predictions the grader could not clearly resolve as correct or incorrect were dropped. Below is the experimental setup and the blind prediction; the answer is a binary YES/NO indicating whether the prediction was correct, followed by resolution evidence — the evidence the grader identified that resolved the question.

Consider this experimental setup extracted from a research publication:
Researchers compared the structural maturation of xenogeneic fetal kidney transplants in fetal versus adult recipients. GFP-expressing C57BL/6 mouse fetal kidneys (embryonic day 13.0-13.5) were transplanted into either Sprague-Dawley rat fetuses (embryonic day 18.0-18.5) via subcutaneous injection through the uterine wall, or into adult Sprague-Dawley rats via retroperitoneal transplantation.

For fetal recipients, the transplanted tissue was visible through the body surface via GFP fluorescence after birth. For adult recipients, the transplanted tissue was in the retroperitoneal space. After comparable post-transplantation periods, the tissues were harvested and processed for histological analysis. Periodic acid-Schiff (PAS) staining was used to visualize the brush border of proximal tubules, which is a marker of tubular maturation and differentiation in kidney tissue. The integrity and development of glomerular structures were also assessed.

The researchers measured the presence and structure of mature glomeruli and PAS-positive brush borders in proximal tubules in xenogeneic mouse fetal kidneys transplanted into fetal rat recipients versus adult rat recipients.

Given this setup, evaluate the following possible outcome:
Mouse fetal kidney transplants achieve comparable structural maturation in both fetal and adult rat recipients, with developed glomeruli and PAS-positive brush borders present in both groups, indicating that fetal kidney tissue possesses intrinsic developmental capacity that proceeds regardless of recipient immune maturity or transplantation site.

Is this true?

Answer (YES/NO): NO